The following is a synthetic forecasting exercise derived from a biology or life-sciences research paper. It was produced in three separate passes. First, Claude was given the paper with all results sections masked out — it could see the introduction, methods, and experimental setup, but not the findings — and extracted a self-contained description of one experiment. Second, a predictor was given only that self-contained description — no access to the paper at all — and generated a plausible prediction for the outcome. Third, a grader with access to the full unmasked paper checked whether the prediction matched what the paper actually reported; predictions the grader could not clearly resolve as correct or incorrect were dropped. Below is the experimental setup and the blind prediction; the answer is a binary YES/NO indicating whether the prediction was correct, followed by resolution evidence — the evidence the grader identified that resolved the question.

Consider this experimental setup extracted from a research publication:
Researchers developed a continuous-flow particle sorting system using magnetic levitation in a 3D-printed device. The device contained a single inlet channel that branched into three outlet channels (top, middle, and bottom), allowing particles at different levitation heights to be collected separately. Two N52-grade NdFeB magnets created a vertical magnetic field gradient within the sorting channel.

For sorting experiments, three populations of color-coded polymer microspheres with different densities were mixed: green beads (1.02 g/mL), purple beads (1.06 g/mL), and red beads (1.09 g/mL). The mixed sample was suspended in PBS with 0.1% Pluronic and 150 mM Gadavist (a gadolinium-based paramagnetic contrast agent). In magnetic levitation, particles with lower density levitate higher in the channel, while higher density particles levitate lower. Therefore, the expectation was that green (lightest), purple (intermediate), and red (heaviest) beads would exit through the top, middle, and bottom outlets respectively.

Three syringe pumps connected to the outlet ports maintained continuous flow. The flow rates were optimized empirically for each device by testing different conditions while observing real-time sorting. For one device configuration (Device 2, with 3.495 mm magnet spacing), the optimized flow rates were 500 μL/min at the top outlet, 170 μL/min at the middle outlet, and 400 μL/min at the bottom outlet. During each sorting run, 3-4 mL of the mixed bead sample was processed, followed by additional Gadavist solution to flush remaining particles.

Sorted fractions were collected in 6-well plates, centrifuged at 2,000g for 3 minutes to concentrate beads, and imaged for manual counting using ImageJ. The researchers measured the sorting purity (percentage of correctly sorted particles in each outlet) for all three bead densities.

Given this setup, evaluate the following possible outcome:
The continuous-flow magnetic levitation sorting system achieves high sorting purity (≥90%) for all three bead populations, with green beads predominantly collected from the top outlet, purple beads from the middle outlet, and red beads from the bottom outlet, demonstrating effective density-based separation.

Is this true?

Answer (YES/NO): NO